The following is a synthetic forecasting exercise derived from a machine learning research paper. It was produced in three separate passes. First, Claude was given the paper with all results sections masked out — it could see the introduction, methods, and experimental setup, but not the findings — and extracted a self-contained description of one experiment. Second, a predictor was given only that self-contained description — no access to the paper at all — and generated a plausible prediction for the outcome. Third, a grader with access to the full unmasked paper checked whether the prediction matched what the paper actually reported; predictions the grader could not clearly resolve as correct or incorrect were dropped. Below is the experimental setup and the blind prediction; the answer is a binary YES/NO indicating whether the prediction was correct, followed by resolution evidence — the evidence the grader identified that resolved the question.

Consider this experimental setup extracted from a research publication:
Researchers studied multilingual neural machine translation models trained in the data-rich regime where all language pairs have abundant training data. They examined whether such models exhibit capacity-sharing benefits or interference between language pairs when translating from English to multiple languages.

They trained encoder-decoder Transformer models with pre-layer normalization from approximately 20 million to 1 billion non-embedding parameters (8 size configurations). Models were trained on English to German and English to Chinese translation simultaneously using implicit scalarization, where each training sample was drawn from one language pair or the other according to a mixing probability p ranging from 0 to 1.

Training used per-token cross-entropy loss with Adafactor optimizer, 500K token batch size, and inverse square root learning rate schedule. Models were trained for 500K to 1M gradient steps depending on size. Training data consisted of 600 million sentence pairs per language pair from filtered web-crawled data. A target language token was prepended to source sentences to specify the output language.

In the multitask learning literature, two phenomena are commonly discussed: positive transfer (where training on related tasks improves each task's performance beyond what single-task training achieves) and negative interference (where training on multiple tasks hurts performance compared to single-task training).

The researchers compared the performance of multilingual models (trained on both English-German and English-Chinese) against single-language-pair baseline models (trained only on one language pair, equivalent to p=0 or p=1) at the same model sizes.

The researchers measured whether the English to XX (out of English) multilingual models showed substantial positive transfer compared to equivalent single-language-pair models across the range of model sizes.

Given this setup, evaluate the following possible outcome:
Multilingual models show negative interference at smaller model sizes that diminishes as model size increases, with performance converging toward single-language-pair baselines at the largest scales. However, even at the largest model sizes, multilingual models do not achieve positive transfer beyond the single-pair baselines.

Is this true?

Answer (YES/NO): NO